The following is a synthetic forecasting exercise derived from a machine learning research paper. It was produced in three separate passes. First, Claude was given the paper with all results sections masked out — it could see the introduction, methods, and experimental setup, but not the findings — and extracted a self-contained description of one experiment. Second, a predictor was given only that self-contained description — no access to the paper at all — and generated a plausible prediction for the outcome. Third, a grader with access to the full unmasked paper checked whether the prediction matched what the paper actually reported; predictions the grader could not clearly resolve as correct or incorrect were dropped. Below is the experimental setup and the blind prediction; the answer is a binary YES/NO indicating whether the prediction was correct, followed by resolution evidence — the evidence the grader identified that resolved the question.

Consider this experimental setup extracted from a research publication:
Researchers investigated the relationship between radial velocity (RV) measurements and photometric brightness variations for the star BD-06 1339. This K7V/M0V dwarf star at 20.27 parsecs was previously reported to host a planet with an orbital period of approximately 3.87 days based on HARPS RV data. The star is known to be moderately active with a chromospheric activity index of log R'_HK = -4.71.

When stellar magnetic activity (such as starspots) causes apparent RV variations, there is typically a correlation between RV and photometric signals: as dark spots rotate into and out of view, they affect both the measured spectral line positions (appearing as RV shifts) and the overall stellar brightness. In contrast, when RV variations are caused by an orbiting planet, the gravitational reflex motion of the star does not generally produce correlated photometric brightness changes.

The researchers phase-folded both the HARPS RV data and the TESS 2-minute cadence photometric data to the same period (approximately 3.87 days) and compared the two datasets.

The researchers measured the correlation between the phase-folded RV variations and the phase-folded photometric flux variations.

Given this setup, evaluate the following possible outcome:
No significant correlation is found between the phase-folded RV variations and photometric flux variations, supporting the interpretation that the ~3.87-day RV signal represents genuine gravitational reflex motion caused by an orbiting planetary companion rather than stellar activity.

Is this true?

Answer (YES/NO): NO